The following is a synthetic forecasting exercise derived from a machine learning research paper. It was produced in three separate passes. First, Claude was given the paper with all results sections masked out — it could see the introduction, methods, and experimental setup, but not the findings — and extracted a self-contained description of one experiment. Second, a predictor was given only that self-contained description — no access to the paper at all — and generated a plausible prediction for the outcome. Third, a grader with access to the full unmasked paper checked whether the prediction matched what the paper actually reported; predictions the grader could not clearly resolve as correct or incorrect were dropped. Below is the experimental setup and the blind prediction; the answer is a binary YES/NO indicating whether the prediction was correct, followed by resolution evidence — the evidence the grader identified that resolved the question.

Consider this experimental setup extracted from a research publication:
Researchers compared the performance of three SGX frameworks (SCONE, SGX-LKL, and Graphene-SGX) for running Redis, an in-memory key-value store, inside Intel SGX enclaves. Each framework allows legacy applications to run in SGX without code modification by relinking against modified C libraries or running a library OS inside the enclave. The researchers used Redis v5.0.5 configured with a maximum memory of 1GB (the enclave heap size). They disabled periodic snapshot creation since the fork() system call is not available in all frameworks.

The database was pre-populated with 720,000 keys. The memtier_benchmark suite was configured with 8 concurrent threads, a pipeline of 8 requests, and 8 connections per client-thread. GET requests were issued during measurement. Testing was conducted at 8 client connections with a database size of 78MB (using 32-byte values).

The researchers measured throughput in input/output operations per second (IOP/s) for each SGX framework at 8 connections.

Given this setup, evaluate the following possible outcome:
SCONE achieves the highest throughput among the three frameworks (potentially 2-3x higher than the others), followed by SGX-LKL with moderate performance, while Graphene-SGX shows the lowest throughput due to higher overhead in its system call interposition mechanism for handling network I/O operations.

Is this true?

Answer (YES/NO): NO